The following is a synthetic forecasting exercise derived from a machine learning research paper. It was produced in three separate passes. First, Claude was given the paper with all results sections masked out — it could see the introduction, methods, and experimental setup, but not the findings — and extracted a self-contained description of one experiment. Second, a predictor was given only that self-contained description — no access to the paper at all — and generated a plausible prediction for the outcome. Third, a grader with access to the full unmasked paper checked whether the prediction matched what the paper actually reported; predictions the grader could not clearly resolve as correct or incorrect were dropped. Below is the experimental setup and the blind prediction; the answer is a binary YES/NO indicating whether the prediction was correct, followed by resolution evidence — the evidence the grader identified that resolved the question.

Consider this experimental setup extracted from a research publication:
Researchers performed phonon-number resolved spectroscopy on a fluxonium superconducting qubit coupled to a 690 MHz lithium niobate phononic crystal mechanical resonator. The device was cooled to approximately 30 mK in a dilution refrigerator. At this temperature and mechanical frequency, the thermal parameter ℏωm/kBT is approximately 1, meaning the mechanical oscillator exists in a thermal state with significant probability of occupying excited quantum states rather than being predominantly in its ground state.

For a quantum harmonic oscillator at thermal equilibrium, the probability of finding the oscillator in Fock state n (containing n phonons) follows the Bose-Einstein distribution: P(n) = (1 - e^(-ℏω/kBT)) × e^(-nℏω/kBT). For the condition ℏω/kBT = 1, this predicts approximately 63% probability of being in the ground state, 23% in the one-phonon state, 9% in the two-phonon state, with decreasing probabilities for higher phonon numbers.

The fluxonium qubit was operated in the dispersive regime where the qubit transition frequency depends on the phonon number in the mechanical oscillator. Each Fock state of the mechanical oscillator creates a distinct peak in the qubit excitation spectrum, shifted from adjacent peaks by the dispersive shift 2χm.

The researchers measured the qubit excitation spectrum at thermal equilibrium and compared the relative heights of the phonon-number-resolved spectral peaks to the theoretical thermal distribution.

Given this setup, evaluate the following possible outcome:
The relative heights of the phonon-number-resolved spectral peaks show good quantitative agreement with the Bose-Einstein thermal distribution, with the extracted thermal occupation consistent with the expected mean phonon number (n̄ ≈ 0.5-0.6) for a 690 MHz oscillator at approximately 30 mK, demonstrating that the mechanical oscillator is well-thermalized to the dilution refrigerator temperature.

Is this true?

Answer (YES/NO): YES